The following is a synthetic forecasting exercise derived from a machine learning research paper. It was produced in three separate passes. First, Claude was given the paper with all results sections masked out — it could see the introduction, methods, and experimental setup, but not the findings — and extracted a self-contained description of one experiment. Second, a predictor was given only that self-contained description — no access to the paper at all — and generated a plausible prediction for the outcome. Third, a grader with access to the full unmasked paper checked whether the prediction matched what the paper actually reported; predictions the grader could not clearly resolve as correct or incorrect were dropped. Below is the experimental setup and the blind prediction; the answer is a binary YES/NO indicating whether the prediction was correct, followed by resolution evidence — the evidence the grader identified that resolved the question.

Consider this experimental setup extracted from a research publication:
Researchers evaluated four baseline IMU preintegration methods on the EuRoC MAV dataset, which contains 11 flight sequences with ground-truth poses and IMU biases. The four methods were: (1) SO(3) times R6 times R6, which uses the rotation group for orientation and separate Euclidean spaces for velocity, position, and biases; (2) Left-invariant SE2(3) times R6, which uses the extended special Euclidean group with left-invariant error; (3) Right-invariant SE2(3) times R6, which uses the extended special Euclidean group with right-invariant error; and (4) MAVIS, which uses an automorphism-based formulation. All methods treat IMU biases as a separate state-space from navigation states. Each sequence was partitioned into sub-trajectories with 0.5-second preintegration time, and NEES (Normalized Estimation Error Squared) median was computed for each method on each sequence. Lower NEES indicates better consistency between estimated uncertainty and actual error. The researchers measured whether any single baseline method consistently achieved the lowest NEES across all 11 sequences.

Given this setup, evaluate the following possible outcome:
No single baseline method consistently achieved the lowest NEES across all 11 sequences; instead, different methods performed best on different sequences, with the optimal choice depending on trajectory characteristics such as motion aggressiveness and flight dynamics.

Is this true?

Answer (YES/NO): YES